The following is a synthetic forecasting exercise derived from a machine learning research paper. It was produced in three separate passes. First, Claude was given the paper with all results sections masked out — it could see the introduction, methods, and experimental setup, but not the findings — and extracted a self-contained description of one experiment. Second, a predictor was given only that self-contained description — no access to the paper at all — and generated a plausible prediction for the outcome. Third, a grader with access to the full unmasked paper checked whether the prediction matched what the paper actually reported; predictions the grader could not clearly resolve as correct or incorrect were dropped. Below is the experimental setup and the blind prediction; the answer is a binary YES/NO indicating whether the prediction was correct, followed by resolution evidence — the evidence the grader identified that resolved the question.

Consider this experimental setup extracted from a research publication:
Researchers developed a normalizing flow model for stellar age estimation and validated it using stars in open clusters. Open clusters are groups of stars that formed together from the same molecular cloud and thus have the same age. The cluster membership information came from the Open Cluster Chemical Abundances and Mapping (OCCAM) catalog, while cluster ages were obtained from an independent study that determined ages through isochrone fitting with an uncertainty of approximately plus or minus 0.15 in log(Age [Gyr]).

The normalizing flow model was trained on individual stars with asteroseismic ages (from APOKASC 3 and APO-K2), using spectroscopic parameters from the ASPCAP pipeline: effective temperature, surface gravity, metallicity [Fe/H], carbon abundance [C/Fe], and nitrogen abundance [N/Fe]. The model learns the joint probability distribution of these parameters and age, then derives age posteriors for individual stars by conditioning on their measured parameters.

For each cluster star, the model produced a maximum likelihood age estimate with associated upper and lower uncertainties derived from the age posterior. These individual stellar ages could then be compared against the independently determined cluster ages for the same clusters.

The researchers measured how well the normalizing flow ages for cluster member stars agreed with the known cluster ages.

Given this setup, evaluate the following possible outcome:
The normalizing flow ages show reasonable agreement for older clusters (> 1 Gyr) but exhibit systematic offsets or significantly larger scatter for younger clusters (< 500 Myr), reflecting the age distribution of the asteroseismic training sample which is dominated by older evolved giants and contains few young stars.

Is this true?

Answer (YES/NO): NO